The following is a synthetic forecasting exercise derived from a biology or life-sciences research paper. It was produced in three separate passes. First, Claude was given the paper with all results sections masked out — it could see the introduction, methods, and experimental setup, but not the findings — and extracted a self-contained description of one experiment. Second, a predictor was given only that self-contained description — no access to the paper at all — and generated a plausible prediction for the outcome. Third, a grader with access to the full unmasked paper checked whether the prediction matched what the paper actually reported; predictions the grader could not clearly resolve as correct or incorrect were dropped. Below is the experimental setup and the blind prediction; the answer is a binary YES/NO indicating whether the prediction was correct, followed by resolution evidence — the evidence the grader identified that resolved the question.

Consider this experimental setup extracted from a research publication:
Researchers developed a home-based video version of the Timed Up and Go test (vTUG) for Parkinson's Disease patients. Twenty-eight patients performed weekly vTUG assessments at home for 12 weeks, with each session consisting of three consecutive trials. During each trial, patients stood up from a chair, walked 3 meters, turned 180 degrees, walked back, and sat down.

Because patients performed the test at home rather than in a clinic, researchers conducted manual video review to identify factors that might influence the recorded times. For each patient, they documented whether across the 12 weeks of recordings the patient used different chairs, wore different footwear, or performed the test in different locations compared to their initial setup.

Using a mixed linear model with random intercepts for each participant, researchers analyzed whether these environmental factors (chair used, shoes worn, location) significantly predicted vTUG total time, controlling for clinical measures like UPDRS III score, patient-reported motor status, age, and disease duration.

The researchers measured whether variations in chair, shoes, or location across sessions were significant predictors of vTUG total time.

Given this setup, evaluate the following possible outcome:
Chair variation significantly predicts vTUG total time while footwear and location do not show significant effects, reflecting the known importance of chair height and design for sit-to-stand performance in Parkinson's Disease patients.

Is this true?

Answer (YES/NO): NO